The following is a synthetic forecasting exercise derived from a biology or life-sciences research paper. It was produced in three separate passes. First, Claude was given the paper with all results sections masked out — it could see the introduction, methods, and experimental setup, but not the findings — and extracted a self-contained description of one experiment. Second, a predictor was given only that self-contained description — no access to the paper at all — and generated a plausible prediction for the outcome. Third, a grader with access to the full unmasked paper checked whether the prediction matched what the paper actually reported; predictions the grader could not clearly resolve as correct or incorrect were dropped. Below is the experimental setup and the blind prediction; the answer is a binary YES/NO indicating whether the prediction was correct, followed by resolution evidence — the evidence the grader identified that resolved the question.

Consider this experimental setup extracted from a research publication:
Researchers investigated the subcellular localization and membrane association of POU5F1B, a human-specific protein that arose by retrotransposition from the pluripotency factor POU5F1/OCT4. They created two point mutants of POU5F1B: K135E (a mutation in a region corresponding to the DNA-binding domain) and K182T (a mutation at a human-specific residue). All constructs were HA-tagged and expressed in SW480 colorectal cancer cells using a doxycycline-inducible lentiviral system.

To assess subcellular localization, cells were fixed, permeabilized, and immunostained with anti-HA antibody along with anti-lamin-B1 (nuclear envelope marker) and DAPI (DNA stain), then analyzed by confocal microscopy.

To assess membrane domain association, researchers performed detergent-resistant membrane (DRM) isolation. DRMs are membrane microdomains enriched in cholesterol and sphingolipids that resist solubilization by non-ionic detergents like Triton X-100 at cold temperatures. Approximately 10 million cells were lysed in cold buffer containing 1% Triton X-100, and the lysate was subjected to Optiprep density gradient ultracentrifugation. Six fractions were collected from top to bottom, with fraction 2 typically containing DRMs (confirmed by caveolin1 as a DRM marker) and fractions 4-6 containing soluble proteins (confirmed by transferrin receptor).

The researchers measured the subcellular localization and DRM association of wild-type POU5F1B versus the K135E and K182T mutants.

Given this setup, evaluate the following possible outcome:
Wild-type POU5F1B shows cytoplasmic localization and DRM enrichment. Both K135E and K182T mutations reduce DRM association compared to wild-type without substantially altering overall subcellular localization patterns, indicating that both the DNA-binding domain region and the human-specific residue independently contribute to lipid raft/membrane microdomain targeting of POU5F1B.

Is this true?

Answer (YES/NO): NO